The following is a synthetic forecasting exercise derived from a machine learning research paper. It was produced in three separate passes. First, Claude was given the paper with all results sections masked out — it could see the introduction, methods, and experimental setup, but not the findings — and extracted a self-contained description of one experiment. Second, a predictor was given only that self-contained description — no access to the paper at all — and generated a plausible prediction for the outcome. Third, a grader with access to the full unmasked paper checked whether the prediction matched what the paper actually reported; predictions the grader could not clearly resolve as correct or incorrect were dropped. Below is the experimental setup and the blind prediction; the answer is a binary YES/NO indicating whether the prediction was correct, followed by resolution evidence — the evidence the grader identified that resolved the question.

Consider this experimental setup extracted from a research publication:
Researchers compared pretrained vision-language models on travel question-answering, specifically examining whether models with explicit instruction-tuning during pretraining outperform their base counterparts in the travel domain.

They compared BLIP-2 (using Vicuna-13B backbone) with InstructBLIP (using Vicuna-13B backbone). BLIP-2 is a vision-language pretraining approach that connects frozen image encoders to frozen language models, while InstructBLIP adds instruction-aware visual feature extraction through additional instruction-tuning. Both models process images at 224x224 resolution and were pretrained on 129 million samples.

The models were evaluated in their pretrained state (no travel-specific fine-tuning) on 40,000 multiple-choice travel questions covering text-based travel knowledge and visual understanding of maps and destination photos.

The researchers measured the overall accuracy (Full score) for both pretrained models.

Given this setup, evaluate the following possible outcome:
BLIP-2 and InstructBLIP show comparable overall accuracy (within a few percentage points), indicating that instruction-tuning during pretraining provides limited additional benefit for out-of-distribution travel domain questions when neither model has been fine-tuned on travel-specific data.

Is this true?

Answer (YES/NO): NO